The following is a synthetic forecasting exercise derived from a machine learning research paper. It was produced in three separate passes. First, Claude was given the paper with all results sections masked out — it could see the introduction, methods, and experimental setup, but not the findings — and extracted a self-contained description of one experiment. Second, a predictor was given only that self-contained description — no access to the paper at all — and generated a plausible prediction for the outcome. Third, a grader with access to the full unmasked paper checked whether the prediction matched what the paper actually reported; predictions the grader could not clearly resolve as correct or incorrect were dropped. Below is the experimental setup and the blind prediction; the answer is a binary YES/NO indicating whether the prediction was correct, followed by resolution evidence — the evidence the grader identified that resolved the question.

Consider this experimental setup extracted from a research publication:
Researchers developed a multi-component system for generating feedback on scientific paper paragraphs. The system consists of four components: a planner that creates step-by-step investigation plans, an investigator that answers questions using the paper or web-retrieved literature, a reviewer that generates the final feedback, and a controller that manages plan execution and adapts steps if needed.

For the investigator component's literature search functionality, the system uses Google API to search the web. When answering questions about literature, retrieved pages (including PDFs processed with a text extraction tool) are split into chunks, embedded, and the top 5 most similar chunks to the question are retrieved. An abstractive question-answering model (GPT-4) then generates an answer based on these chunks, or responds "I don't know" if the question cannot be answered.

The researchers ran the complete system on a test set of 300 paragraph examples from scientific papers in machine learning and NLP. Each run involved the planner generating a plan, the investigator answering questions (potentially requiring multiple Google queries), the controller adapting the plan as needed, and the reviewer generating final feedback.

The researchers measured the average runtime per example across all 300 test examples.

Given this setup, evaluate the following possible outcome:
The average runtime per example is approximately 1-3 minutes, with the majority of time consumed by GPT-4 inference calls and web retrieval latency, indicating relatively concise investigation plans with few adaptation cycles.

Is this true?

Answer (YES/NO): NO